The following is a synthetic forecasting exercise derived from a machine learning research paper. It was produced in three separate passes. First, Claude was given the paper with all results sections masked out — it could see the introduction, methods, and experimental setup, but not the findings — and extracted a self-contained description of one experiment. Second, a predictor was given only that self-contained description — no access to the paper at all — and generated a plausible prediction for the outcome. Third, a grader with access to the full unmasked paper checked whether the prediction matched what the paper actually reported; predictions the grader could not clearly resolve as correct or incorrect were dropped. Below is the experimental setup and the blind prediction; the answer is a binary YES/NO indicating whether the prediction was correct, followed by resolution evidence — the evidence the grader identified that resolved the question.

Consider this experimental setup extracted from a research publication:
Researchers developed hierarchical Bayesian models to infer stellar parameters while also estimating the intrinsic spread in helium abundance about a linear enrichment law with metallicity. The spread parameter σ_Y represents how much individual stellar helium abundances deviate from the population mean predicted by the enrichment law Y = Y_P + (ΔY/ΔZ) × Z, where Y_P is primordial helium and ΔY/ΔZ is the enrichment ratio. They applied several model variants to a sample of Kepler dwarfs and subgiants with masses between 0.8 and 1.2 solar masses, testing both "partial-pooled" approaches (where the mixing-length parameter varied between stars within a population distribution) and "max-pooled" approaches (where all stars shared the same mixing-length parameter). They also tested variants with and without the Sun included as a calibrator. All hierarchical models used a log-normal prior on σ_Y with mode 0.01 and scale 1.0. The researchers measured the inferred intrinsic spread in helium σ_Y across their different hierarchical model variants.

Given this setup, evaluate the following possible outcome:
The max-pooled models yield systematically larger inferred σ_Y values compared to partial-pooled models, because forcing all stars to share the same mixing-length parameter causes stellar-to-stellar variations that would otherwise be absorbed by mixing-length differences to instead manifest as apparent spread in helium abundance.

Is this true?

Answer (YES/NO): NO